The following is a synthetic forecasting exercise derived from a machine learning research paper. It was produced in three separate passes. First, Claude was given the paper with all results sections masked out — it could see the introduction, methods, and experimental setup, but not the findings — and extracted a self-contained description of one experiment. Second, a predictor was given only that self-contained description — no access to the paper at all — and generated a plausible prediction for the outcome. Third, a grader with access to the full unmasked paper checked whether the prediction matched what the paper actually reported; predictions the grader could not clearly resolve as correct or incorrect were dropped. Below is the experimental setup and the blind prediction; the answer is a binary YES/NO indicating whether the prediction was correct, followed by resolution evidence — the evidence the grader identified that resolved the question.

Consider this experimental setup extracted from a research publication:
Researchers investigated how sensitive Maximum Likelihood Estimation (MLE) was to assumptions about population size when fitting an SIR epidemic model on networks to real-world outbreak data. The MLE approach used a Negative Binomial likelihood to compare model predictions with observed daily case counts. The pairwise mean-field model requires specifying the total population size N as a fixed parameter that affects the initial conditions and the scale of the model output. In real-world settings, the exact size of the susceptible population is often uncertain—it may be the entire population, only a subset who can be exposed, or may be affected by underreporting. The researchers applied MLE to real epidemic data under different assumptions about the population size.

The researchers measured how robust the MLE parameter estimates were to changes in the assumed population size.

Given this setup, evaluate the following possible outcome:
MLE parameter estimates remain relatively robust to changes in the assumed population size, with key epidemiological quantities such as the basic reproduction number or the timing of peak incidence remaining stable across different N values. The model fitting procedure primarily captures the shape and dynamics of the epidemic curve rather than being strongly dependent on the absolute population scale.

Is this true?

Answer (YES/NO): NO